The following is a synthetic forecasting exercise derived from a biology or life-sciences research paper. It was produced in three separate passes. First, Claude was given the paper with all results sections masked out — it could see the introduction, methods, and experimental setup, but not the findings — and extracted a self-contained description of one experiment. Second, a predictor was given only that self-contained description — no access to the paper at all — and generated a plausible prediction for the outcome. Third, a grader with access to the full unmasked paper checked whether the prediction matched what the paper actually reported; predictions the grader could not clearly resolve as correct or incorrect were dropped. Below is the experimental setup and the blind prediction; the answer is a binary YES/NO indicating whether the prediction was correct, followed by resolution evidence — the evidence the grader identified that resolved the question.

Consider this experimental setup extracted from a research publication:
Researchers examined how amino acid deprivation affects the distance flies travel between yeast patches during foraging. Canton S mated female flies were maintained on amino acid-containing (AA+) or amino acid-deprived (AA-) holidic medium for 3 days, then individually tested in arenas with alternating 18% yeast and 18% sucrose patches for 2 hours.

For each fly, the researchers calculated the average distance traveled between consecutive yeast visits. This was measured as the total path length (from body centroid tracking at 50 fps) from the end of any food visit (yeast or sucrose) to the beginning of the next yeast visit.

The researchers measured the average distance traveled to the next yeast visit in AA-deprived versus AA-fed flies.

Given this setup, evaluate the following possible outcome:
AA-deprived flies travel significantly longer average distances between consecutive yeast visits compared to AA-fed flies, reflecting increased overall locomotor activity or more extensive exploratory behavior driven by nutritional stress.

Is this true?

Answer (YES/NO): NO